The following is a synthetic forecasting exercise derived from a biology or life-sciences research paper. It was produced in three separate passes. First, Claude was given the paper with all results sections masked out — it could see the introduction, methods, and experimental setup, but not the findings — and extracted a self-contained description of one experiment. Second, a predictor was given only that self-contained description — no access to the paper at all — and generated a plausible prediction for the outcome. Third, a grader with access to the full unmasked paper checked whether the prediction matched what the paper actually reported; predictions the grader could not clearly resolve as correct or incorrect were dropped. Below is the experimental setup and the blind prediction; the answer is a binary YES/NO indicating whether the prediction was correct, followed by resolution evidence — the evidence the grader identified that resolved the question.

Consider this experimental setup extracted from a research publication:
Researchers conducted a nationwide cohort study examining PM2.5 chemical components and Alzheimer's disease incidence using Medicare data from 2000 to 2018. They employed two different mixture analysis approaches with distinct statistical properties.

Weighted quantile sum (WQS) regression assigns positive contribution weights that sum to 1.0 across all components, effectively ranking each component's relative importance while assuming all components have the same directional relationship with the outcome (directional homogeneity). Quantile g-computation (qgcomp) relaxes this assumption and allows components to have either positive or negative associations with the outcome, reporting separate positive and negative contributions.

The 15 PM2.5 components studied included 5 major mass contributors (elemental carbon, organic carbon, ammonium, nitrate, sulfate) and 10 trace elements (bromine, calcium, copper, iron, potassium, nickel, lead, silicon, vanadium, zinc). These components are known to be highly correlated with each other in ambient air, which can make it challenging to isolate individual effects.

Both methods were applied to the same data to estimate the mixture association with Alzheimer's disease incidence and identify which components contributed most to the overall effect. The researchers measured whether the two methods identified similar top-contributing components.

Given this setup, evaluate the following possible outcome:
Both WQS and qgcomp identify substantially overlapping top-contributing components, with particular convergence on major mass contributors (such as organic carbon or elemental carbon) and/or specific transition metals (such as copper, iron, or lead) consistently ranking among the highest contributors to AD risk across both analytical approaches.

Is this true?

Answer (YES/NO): YES